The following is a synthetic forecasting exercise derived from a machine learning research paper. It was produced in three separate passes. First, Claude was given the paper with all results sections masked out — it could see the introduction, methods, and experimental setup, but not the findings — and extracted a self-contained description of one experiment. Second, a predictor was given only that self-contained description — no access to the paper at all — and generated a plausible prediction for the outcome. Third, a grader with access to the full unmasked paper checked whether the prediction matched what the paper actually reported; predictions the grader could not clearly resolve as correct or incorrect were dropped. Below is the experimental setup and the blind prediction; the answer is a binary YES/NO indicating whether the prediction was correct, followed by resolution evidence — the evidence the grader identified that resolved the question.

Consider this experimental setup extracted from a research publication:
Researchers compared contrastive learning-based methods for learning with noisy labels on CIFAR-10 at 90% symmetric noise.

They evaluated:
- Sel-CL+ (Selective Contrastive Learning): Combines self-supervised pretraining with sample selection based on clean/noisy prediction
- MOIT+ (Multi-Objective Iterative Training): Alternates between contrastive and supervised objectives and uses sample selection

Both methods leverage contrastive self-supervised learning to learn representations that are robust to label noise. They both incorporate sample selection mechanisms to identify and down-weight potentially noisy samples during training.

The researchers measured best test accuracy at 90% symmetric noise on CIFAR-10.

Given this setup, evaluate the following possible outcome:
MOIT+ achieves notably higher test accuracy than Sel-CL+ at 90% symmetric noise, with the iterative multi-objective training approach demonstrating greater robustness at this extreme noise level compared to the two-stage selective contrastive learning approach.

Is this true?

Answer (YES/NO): NO